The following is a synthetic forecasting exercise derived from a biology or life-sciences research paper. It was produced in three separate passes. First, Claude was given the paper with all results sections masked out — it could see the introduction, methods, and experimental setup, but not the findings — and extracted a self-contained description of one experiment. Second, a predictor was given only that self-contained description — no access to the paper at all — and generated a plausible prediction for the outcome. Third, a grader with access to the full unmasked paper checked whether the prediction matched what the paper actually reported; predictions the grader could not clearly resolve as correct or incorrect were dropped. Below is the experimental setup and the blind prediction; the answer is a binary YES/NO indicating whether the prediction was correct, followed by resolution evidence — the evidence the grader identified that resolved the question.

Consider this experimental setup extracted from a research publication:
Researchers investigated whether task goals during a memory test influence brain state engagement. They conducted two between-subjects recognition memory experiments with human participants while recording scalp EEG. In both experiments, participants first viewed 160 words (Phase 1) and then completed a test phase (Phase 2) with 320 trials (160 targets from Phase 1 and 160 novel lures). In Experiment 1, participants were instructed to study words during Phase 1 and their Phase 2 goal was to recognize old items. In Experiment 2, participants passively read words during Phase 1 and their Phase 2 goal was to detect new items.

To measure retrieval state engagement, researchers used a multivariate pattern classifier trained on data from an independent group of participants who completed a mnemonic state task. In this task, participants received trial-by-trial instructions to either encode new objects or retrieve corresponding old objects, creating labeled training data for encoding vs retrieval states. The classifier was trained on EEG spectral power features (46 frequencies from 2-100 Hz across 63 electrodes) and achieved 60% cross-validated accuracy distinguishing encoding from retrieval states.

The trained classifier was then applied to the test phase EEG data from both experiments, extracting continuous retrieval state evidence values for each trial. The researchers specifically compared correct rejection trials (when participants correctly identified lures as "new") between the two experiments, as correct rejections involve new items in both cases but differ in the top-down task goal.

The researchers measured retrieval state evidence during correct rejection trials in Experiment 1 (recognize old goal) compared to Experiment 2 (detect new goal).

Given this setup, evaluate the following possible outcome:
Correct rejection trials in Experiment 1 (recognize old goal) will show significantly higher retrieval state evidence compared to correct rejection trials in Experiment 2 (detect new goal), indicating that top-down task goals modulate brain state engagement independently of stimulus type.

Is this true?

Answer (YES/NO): YES